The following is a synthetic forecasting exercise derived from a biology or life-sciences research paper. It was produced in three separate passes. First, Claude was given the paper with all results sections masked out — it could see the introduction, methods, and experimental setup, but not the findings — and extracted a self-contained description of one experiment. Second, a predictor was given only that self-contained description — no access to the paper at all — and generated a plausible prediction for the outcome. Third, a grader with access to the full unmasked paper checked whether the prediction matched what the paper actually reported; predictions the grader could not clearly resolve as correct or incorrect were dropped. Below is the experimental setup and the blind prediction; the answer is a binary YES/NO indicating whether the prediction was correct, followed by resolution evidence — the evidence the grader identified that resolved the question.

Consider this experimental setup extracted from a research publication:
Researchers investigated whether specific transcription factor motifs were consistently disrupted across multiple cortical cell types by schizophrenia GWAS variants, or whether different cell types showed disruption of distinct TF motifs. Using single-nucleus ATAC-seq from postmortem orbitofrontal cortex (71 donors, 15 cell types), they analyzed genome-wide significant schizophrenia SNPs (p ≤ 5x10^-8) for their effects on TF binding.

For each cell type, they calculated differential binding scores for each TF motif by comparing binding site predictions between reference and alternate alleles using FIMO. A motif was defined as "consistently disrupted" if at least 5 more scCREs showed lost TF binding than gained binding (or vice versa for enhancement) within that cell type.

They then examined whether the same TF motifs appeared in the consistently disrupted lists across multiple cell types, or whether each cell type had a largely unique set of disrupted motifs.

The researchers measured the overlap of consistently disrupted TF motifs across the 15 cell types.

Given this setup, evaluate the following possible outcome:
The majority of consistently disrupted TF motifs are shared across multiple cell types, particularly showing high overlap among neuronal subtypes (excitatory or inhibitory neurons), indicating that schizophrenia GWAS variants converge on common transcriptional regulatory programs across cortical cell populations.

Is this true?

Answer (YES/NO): NO